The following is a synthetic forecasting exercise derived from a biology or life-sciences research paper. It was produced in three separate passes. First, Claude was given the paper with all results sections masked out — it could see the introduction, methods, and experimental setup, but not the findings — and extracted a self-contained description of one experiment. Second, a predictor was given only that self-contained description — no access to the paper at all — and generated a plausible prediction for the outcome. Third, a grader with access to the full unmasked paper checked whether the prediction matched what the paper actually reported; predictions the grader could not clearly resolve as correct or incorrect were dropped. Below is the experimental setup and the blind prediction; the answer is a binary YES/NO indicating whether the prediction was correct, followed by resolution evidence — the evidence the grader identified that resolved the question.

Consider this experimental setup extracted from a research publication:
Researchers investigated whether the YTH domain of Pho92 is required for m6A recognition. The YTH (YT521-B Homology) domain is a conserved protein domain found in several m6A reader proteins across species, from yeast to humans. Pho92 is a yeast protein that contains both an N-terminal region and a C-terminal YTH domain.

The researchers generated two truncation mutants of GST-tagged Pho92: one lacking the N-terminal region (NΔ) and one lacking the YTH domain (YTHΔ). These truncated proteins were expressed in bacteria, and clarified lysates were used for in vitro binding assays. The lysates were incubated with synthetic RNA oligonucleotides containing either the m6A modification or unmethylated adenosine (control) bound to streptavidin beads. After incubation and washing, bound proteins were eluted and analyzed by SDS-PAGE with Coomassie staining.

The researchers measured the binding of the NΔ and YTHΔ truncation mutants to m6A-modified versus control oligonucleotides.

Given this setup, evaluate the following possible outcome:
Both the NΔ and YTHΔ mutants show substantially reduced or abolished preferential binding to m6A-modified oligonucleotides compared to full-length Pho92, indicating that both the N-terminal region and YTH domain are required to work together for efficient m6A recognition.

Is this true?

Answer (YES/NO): NO